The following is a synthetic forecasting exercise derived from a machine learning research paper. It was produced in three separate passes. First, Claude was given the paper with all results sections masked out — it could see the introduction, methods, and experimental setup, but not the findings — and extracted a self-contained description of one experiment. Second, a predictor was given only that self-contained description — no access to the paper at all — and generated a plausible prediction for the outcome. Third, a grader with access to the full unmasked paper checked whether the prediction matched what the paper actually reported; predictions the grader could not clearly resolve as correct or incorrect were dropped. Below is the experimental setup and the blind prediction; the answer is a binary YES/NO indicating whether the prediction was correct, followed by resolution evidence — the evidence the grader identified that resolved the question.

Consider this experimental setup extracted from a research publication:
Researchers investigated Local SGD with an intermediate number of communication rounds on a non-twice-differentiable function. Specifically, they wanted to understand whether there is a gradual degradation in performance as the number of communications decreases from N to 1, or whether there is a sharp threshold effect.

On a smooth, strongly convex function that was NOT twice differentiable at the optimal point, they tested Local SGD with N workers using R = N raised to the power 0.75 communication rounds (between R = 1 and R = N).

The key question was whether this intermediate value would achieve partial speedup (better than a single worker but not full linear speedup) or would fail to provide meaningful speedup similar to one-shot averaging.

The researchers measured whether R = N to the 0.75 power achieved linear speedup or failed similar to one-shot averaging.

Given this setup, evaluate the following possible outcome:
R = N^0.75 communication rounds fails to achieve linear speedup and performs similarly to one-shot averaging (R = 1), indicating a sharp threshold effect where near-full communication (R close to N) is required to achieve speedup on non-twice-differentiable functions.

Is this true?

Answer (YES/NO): YES